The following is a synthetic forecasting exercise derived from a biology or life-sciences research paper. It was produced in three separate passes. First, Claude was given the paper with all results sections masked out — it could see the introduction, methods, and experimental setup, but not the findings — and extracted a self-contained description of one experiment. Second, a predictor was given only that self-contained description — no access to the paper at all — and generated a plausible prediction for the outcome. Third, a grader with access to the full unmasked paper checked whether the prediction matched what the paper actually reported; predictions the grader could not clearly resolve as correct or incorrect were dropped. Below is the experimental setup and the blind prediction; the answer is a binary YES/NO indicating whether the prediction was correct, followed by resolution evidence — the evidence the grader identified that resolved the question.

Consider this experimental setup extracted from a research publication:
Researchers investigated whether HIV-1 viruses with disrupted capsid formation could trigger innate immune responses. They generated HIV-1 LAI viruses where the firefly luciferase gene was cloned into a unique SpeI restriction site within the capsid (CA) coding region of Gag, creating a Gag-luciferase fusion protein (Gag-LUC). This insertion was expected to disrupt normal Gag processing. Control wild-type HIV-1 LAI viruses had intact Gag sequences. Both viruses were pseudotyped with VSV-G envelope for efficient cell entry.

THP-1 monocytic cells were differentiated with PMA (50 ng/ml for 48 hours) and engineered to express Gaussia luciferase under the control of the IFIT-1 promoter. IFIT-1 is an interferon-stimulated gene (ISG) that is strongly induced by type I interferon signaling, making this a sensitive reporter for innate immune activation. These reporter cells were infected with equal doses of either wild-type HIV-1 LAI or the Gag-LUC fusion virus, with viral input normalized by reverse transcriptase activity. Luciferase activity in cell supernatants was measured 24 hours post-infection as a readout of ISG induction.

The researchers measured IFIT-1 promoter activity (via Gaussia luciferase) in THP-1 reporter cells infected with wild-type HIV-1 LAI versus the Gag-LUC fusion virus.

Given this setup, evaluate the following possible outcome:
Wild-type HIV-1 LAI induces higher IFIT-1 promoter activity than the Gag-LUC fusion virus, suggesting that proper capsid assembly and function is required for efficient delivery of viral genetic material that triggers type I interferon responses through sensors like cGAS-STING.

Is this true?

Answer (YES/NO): NO